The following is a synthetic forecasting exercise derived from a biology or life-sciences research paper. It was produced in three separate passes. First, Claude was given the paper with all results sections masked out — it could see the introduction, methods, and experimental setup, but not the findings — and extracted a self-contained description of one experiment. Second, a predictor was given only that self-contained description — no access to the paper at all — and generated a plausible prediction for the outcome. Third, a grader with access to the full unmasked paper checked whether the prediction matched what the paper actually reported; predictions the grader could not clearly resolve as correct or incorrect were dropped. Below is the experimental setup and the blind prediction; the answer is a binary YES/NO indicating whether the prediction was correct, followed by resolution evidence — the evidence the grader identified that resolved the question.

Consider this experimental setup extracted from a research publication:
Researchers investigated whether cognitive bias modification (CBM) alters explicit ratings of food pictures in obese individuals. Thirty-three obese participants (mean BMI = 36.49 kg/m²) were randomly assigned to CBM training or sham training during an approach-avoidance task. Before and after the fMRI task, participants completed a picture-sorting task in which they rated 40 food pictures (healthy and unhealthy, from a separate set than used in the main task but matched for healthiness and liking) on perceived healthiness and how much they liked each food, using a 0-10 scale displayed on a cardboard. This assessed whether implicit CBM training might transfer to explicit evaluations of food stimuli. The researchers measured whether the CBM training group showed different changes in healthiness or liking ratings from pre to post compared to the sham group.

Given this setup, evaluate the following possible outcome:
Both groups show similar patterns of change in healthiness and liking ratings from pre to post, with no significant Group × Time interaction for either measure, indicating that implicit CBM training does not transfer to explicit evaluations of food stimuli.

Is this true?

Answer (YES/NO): YES